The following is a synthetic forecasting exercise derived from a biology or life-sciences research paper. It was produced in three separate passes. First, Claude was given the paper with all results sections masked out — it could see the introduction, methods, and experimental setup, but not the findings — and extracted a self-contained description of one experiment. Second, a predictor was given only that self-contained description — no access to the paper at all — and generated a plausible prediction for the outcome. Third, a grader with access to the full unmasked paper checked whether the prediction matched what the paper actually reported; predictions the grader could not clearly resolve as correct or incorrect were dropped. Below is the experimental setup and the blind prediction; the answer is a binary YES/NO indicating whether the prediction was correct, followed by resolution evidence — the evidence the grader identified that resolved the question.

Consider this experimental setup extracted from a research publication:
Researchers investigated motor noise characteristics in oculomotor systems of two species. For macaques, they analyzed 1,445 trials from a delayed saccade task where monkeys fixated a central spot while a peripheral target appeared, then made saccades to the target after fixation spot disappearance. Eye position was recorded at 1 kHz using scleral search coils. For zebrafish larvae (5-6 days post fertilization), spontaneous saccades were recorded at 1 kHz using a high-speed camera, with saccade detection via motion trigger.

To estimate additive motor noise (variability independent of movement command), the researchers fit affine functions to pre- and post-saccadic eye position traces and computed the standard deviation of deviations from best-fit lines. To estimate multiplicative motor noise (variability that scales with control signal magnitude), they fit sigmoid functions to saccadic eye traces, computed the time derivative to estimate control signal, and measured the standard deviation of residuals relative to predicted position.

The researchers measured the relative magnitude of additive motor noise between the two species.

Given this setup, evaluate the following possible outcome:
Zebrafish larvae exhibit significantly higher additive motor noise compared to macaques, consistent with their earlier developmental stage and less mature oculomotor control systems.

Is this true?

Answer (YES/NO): YES